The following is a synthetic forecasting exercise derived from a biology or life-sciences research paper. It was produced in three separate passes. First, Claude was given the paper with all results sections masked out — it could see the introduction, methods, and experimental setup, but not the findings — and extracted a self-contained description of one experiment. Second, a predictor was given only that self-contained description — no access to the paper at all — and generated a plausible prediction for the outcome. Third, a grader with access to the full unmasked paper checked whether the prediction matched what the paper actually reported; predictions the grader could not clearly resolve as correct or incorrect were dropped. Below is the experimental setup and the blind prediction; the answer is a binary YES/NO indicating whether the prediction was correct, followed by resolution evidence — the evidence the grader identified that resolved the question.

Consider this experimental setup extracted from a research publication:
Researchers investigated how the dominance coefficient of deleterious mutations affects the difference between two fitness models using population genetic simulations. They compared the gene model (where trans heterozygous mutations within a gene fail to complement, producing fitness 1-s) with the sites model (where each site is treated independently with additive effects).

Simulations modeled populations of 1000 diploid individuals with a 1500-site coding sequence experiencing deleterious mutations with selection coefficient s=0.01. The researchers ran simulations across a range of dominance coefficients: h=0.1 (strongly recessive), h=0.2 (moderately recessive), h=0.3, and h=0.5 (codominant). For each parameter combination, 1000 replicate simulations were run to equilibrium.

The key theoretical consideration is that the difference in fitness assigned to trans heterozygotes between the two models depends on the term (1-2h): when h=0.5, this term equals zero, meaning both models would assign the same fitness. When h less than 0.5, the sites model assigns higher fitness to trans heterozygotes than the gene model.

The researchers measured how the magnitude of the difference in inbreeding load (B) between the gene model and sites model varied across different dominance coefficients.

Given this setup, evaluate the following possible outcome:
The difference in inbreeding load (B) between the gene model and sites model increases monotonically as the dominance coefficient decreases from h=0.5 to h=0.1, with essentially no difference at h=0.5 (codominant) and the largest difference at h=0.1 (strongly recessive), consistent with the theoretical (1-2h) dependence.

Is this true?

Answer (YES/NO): YES